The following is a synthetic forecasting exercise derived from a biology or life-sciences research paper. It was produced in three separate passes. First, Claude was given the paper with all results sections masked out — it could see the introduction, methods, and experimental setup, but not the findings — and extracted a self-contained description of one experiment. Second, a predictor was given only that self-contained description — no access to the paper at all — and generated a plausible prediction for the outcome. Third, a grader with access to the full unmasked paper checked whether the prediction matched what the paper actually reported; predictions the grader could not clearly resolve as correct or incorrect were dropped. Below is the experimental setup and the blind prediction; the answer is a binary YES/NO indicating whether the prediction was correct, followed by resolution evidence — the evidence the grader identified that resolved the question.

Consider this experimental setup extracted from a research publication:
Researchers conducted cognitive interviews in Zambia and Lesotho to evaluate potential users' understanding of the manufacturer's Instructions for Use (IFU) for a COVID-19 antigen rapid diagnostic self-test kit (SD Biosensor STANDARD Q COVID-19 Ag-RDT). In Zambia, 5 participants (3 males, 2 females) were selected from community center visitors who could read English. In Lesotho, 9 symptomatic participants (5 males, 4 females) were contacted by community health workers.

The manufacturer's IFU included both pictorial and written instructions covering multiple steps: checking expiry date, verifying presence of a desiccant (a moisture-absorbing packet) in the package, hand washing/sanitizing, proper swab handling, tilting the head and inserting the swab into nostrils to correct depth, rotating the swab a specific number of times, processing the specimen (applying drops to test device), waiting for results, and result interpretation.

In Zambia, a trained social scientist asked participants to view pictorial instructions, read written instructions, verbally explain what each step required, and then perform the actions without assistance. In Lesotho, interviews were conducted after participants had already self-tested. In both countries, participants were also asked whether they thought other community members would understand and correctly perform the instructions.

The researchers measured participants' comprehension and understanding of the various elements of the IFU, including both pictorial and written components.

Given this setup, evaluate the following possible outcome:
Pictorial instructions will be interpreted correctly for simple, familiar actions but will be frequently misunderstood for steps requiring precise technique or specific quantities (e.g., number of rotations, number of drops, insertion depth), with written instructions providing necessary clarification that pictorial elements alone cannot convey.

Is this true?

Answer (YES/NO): NO